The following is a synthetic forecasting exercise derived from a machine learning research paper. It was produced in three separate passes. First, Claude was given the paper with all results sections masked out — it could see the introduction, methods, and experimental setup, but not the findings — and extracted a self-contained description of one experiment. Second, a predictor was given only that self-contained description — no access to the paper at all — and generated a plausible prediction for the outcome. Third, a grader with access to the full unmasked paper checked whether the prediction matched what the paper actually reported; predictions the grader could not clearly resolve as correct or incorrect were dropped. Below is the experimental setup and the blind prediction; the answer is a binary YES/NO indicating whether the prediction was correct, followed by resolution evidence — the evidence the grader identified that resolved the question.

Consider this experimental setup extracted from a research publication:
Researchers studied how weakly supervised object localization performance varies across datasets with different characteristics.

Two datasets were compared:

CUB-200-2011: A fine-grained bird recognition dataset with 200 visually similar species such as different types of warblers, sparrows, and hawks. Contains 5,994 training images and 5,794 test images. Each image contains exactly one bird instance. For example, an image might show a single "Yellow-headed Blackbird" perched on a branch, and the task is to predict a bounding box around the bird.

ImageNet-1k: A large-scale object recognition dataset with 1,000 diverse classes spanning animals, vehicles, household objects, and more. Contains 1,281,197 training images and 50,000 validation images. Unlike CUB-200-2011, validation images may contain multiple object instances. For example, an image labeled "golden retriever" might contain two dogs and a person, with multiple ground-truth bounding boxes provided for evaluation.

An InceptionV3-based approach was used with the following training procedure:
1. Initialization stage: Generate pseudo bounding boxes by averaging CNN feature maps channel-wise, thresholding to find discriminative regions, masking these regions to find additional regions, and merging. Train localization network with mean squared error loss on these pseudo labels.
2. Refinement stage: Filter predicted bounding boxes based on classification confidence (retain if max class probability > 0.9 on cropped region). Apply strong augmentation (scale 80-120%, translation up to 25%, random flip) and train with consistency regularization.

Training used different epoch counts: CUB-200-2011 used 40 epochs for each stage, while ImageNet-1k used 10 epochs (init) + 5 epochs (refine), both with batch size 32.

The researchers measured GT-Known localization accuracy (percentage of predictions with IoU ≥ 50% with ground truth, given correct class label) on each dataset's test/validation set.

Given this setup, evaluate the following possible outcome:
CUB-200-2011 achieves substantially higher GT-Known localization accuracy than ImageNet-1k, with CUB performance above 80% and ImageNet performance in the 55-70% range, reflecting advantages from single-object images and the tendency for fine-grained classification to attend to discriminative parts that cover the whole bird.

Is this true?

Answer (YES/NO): YES